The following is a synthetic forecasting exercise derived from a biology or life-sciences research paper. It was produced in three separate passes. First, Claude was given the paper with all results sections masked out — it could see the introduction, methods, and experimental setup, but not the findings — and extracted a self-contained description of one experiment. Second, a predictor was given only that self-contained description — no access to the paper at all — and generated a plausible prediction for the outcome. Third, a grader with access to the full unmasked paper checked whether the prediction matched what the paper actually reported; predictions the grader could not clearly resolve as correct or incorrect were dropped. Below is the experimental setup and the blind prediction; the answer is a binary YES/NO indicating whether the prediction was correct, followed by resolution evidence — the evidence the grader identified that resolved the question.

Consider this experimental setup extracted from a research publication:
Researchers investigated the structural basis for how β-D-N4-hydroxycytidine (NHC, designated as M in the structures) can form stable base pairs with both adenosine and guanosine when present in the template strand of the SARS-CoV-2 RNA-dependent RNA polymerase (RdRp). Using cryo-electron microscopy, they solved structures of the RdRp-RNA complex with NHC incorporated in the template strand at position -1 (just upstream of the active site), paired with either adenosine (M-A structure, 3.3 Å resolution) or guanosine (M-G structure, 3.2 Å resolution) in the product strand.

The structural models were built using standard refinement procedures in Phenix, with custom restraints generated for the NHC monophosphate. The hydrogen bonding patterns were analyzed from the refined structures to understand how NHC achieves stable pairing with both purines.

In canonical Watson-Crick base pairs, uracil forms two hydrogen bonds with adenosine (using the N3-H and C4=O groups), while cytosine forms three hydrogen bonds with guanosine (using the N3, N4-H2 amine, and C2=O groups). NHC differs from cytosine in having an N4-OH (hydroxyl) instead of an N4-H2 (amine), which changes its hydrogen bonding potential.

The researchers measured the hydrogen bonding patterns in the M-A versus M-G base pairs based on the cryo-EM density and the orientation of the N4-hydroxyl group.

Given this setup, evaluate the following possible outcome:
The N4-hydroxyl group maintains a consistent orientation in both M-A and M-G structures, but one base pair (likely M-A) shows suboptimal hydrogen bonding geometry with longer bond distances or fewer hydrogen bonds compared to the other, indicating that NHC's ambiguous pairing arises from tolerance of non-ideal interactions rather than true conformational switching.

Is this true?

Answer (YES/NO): NO